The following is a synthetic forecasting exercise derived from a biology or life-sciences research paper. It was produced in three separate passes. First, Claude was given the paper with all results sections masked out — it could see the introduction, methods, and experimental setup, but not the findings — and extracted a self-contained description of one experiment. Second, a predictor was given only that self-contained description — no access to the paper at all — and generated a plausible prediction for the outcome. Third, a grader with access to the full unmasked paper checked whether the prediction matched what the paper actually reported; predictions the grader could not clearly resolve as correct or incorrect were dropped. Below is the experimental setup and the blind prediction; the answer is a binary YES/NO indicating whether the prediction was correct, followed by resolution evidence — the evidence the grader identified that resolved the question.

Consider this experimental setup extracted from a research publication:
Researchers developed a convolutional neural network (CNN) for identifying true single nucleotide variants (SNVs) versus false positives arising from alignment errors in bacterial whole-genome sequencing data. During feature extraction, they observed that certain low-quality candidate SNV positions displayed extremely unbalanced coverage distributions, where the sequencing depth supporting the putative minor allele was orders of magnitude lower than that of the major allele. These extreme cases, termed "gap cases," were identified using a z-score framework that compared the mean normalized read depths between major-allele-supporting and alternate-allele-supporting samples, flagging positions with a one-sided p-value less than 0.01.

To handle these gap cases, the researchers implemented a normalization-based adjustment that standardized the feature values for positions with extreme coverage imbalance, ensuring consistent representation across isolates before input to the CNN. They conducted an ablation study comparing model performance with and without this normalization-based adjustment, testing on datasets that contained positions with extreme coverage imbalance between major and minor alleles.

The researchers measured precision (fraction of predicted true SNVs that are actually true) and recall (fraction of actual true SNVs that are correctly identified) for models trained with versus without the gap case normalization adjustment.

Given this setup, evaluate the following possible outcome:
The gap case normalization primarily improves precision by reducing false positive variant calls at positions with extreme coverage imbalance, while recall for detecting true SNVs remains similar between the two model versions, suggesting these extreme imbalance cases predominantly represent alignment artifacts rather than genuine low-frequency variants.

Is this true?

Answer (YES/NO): YES